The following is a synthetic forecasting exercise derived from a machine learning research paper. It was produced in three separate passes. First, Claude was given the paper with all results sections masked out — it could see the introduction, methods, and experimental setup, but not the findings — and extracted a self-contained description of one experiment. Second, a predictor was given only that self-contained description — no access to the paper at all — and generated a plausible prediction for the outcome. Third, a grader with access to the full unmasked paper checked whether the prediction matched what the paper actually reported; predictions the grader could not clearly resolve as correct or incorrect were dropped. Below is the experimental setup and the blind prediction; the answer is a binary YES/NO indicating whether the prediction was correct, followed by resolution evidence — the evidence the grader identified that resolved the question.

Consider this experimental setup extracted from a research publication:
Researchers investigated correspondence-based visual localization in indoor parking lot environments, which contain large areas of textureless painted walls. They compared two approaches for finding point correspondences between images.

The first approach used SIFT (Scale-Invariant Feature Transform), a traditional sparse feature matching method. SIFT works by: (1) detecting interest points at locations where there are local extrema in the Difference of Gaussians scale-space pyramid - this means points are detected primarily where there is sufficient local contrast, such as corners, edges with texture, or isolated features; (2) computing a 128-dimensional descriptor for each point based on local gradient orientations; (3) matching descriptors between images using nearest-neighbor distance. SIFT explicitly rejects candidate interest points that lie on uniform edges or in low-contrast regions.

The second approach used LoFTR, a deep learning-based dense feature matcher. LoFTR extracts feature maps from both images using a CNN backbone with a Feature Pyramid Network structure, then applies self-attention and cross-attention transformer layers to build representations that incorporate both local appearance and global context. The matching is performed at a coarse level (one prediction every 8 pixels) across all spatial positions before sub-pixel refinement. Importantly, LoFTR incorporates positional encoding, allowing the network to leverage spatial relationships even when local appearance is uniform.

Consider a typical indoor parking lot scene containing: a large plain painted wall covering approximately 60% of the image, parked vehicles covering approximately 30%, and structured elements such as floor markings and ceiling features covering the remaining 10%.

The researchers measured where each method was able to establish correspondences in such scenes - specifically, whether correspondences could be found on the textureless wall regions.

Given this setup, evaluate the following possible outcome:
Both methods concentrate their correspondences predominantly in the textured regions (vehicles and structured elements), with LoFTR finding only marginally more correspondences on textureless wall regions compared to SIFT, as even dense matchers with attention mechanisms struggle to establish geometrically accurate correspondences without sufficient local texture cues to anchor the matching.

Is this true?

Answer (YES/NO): NO